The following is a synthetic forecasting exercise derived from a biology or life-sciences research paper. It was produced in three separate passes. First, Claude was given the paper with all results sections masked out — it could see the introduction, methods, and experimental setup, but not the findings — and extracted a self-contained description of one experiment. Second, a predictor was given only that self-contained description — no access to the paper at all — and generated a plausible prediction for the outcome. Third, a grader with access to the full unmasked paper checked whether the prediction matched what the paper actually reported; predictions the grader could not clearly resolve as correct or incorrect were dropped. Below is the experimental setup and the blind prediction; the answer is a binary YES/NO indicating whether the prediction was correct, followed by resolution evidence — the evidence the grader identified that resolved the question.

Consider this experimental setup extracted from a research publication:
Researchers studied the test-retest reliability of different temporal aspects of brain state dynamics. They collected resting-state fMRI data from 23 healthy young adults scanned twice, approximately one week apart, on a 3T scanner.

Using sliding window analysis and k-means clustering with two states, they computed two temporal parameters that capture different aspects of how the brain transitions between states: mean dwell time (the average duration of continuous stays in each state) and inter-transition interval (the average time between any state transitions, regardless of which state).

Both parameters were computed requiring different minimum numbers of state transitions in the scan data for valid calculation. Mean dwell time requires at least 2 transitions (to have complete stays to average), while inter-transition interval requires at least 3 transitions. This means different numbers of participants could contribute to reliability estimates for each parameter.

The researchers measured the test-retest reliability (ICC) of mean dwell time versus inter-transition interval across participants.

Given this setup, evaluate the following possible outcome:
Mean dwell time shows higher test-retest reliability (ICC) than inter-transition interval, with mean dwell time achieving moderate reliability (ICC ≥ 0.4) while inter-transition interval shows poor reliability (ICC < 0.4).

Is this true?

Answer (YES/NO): YES